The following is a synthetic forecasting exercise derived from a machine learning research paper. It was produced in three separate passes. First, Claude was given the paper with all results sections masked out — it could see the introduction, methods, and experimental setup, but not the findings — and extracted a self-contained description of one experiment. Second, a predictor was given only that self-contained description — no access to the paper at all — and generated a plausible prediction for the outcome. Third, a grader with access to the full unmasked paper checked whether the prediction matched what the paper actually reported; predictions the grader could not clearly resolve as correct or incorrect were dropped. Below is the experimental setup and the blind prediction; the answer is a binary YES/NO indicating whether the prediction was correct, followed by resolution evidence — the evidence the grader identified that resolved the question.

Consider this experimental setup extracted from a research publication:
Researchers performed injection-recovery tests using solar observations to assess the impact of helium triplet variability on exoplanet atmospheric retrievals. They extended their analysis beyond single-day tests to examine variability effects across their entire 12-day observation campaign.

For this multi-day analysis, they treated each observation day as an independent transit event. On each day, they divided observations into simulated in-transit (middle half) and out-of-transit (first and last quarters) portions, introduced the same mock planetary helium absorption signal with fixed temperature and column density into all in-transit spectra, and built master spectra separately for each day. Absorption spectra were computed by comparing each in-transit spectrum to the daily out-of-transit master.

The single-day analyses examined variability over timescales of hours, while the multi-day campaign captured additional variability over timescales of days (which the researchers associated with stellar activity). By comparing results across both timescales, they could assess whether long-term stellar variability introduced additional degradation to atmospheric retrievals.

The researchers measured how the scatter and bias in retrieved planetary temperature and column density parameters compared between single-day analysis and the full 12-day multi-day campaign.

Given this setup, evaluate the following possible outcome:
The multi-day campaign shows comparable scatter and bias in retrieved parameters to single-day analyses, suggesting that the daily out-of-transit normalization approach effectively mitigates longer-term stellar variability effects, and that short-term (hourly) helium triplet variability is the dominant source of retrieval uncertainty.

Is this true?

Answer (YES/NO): NO